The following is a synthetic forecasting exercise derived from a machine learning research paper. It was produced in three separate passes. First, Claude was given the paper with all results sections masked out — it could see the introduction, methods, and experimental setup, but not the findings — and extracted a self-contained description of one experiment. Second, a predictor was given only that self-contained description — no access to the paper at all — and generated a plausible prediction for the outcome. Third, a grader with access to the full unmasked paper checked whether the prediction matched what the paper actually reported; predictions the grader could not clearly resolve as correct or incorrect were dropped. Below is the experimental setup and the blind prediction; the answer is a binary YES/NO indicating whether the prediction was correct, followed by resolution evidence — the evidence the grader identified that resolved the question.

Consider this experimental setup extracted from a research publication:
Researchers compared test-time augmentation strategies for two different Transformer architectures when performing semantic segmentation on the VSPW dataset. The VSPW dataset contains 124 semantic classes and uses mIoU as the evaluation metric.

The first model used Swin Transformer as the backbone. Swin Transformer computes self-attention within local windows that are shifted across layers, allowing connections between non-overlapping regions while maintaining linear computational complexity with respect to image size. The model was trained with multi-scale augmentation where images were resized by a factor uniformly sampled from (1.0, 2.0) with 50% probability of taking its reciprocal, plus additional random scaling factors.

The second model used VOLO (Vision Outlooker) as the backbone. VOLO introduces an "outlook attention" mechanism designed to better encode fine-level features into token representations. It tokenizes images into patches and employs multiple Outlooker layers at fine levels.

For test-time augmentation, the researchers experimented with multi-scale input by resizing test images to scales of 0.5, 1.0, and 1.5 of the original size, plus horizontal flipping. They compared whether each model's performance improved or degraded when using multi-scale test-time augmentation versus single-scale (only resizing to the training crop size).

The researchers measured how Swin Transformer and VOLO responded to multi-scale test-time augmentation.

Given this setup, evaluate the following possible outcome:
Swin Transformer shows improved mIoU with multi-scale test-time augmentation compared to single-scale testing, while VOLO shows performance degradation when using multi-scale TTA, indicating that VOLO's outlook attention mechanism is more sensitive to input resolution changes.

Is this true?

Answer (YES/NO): YES